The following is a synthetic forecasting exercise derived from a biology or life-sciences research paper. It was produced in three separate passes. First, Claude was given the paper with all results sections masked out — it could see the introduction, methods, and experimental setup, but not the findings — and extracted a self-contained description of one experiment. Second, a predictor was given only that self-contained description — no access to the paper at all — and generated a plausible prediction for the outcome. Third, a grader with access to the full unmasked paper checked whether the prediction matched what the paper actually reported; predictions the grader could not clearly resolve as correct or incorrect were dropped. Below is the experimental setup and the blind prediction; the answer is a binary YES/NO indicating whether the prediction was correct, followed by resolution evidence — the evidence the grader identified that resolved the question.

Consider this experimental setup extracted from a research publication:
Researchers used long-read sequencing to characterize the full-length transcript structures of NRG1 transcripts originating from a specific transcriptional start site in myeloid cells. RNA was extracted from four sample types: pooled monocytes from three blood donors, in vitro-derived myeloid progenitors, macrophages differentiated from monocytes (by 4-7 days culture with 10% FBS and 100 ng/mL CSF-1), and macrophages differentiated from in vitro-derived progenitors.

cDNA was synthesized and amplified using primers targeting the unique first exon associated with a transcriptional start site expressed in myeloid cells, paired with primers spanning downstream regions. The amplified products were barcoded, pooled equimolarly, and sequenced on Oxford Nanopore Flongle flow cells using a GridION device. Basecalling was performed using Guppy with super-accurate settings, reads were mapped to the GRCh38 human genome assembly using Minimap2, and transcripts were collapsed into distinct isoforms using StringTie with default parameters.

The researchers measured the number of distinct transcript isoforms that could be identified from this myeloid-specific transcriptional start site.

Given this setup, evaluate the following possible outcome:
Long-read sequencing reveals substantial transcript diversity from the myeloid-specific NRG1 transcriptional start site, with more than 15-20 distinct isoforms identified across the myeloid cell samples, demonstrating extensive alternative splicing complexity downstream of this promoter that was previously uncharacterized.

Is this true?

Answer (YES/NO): NO